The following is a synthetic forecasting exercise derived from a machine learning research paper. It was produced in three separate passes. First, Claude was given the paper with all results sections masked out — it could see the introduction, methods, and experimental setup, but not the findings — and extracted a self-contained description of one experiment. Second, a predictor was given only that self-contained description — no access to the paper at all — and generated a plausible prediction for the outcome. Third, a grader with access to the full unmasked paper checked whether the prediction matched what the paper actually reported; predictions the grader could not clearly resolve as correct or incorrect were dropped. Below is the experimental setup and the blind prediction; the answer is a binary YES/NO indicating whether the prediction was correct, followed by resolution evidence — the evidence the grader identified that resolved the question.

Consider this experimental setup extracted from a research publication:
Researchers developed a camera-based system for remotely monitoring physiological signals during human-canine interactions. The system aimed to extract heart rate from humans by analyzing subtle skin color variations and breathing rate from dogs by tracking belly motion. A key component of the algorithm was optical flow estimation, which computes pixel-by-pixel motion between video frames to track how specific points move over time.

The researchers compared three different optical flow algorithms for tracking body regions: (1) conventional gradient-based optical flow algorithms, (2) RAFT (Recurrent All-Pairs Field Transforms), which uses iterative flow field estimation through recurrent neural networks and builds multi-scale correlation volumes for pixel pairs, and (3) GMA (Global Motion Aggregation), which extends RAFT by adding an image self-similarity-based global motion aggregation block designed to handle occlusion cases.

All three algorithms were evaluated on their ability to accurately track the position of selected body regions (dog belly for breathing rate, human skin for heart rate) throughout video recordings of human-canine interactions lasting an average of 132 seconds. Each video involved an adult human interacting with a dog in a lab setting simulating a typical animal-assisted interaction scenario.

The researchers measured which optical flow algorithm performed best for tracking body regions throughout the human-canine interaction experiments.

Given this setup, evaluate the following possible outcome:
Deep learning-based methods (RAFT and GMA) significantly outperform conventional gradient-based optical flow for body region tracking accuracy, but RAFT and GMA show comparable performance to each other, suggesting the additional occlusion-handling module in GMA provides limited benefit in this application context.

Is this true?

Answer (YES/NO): NO